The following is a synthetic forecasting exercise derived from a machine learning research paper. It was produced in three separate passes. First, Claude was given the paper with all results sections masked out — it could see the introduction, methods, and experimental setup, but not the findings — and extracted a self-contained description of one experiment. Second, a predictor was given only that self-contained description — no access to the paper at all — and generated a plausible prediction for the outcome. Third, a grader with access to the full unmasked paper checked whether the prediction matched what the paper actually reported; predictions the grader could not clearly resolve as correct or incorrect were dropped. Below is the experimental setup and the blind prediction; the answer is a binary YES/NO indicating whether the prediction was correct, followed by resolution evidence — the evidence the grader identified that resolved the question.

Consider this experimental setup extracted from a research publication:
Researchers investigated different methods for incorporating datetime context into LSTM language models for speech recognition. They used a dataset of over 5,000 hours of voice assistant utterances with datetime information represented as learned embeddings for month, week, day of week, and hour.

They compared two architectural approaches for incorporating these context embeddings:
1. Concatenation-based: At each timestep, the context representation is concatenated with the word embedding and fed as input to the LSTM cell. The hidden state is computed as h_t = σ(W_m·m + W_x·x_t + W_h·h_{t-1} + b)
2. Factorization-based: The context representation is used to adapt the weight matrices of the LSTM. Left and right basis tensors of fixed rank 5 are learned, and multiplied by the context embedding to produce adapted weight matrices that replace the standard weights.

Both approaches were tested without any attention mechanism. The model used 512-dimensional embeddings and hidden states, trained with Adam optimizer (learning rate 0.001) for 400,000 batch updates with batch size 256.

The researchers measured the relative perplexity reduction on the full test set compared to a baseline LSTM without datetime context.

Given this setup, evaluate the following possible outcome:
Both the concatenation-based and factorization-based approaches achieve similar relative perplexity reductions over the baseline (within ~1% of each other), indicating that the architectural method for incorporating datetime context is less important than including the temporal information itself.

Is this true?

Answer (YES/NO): NO